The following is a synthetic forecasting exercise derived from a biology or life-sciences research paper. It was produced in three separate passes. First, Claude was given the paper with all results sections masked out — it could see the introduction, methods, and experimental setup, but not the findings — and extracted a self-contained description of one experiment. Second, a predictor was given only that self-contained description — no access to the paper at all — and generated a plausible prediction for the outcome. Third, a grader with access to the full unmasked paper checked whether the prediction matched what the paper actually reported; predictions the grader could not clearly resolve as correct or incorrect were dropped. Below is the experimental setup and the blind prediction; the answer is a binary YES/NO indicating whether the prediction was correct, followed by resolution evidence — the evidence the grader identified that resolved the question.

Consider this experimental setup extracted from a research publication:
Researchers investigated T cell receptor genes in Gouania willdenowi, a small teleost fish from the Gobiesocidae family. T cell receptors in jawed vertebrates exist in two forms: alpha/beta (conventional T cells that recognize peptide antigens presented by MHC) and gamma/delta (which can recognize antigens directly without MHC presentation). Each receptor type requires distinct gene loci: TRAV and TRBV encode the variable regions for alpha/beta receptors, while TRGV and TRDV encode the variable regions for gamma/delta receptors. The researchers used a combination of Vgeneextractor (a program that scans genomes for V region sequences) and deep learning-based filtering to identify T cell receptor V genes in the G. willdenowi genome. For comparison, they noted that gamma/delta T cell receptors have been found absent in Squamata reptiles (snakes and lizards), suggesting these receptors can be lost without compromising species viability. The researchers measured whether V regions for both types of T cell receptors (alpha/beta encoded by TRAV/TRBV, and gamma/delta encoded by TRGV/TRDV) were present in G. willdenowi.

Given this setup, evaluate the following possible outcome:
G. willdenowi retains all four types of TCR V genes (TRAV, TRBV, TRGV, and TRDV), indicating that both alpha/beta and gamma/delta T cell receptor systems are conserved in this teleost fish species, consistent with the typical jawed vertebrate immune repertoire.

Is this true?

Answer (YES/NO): NO